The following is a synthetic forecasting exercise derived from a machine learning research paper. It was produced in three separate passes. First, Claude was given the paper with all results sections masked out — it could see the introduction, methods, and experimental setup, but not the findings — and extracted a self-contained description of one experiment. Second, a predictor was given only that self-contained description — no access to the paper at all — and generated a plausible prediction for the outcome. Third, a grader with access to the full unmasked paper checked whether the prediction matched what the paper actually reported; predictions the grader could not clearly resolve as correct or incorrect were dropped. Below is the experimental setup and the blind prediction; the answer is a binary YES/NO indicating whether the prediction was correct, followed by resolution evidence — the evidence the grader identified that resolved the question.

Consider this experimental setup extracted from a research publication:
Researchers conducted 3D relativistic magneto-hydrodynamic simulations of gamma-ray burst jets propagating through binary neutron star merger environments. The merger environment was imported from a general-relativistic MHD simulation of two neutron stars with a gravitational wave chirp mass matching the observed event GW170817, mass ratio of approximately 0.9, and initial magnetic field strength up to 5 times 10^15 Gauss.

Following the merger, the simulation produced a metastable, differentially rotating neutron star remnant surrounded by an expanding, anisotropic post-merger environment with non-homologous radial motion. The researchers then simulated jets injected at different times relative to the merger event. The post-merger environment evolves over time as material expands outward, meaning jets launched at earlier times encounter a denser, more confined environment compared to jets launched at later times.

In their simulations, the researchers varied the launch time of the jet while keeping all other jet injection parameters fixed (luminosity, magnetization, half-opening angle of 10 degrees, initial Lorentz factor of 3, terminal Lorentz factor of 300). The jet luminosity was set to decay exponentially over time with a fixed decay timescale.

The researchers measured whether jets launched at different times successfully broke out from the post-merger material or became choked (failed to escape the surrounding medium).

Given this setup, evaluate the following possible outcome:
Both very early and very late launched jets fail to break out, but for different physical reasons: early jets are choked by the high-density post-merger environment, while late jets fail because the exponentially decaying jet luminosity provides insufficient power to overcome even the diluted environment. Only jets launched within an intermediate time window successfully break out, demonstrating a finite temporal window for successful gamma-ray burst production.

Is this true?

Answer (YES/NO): NO